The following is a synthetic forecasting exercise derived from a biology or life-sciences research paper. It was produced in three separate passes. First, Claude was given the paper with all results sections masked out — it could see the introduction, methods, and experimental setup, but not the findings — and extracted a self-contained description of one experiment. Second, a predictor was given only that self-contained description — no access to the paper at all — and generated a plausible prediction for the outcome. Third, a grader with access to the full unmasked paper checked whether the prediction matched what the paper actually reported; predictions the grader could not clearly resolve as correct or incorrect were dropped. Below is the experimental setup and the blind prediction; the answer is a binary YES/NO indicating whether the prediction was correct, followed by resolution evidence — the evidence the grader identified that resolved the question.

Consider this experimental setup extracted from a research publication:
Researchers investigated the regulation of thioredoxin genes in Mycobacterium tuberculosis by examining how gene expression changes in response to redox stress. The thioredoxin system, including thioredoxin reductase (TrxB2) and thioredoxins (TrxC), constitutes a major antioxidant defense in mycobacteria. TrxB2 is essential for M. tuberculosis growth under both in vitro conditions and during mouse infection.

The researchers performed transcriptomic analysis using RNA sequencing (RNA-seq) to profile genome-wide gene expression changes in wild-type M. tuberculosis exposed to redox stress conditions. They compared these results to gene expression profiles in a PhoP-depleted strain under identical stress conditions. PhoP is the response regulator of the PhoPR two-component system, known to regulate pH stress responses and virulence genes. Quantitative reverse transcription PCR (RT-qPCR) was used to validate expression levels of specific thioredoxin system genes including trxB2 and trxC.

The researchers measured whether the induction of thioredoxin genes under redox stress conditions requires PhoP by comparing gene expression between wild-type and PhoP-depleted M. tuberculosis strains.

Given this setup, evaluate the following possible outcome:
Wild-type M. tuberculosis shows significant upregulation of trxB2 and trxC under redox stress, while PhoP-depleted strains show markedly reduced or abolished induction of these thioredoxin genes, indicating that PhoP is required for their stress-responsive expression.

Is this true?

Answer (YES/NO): NO